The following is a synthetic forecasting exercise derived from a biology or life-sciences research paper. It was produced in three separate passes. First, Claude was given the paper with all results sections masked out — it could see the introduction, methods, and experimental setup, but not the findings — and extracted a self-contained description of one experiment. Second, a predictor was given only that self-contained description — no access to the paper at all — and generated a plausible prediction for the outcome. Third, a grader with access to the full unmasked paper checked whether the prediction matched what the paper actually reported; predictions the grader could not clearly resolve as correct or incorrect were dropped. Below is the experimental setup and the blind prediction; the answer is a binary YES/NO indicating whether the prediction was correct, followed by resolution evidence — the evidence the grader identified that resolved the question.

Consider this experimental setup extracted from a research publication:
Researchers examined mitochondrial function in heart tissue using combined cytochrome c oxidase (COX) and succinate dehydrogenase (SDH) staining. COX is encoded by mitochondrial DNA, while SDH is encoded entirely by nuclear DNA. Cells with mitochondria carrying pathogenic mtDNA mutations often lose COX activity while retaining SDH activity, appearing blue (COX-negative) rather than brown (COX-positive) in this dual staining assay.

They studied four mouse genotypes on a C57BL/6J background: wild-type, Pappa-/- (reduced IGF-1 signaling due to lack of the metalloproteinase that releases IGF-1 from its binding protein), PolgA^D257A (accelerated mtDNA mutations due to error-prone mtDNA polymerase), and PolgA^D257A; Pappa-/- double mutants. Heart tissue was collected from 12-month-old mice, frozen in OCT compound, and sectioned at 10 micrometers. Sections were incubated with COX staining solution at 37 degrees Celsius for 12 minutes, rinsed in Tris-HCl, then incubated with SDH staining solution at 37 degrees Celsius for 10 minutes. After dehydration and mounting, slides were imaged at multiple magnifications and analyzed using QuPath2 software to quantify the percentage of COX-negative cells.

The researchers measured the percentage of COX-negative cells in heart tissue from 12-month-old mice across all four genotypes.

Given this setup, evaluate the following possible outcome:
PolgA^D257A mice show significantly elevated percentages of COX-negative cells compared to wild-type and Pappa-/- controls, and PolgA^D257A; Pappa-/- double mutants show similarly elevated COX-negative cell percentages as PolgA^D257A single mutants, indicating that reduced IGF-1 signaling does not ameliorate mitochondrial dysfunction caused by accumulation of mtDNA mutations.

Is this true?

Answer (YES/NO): NO